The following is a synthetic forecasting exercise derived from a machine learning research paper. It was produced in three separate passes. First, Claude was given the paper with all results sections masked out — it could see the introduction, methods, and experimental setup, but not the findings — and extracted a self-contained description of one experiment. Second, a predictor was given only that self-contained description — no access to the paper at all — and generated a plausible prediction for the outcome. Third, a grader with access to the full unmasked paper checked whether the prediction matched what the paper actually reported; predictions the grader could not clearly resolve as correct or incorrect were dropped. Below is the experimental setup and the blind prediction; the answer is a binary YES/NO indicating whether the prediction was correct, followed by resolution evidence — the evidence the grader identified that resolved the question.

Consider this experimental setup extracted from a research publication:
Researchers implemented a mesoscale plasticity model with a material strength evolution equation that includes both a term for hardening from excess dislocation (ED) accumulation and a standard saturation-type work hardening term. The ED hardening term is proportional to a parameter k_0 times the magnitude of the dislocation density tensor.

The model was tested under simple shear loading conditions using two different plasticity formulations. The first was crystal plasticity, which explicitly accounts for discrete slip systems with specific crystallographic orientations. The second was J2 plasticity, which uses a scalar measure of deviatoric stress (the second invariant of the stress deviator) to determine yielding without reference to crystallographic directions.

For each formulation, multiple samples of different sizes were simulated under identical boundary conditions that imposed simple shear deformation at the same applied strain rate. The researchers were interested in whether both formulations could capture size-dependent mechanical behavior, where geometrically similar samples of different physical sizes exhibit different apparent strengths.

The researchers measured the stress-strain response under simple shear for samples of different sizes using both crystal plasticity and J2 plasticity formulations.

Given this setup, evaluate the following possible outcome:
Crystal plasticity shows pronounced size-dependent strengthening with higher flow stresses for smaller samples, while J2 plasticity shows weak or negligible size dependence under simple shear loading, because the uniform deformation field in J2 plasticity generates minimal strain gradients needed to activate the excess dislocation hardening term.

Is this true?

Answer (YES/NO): NO